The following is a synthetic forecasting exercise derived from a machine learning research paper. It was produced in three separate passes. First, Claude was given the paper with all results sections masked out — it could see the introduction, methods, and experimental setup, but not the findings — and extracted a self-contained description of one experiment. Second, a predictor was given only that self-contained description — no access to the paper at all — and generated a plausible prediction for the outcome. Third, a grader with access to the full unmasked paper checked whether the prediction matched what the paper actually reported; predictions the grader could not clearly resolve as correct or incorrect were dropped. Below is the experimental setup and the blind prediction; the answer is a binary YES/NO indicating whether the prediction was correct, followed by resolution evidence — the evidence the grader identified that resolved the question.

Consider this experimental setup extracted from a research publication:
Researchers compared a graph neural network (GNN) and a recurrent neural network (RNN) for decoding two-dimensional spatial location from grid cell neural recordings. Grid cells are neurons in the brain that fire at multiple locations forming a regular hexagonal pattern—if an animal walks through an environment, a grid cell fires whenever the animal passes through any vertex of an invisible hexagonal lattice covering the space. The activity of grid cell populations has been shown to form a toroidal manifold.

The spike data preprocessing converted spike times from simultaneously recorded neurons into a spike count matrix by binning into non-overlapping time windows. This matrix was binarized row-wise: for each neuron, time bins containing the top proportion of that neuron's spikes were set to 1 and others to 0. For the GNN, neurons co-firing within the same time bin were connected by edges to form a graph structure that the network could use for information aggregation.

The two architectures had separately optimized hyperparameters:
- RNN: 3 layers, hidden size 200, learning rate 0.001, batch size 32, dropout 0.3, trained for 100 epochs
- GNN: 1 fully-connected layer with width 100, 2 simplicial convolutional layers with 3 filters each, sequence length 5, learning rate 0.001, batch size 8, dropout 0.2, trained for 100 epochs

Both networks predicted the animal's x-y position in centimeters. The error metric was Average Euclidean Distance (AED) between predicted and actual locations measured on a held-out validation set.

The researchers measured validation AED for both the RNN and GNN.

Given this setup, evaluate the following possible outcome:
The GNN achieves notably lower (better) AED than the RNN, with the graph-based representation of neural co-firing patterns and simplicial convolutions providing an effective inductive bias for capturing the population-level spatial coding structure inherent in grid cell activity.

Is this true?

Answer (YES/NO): NO